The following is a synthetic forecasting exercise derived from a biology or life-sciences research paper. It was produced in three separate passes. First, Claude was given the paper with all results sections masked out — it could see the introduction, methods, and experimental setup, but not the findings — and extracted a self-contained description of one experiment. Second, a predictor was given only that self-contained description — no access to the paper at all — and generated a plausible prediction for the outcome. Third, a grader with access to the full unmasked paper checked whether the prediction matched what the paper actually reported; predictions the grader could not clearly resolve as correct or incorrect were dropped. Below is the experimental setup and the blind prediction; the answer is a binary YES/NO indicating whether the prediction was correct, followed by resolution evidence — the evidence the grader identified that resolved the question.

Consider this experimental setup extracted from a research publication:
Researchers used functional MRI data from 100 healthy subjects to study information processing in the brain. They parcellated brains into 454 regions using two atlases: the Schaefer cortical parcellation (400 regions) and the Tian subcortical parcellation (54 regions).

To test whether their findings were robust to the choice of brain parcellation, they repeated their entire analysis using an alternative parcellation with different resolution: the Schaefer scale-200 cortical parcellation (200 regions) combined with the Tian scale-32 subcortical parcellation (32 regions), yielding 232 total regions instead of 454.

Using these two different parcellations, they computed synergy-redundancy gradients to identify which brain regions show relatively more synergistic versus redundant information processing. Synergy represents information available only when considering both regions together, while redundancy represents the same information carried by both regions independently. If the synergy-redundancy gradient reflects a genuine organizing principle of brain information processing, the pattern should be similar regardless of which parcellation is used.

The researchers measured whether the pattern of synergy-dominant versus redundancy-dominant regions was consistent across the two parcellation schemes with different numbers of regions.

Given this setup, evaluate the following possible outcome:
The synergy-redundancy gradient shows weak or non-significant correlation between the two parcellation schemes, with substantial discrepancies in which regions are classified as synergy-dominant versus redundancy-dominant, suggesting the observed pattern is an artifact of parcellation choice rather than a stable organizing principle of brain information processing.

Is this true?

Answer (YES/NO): NO